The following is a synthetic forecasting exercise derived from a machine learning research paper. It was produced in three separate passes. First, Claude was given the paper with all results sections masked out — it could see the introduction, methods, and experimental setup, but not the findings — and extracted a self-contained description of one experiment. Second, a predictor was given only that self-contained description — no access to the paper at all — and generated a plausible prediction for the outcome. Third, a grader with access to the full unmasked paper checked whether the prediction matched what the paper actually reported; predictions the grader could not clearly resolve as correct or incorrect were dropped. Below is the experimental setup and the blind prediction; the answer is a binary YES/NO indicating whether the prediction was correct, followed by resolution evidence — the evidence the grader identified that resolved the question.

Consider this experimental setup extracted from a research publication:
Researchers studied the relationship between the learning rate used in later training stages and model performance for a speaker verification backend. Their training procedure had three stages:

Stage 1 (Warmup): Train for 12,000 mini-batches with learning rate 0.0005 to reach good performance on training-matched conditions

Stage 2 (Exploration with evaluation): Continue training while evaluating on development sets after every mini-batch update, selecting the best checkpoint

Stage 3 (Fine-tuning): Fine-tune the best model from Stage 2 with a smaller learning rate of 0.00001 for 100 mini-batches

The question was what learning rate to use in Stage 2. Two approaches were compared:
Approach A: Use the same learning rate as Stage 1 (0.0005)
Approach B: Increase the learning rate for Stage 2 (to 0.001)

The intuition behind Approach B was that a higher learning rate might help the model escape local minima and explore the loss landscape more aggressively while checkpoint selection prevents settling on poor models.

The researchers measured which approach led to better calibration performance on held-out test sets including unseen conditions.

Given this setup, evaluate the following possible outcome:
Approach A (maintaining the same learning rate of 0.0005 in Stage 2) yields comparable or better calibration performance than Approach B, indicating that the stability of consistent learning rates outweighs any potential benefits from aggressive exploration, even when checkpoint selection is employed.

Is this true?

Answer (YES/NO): NO